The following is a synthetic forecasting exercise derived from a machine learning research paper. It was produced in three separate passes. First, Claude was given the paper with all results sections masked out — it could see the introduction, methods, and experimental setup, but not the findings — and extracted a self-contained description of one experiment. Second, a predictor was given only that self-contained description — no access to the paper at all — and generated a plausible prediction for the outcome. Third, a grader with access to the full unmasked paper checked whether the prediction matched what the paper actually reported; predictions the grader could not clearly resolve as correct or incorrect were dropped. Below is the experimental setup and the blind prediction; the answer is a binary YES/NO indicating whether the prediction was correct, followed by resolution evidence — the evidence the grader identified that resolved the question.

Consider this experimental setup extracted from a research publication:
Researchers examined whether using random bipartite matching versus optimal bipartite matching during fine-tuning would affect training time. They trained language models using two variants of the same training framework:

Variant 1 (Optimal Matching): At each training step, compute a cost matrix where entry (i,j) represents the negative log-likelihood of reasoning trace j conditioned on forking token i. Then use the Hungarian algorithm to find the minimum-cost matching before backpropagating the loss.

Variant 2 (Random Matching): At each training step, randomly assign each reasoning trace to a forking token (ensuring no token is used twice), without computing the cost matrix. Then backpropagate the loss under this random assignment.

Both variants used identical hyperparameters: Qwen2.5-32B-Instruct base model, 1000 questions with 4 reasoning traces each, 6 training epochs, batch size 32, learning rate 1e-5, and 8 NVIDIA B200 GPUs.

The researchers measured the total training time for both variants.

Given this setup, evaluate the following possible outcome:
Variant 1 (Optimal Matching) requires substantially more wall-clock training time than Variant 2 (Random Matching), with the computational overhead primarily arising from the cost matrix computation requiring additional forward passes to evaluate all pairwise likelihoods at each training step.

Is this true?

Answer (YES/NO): NO